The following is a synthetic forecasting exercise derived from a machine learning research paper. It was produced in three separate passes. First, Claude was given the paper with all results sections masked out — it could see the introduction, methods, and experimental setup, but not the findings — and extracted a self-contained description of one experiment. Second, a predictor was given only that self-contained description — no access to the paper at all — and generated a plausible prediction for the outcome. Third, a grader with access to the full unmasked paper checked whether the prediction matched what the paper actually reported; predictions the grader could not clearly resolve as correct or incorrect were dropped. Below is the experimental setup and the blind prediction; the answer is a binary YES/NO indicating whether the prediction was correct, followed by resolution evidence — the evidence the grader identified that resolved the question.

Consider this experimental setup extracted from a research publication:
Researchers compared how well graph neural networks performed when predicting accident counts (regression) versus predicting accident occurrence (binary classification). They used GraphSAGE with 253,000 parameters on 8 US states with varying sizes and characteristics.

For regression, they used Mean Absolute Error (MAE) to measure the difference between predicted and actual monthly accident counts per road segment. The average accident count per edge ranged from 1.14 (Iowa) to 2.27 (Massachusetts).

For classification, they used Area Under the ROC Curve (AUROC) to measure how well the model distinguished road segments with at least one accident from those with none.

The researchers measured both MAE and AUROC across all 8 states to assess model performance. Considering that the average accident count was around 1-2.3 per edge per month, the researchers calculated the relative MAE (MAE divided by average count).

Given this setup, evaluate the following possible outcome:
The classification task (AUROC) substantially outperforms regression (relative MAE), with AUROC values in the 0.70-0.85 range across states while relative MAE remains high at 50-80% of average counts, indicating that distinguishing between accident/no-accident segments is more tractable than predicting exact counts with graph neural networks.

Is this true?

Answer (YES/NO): NO